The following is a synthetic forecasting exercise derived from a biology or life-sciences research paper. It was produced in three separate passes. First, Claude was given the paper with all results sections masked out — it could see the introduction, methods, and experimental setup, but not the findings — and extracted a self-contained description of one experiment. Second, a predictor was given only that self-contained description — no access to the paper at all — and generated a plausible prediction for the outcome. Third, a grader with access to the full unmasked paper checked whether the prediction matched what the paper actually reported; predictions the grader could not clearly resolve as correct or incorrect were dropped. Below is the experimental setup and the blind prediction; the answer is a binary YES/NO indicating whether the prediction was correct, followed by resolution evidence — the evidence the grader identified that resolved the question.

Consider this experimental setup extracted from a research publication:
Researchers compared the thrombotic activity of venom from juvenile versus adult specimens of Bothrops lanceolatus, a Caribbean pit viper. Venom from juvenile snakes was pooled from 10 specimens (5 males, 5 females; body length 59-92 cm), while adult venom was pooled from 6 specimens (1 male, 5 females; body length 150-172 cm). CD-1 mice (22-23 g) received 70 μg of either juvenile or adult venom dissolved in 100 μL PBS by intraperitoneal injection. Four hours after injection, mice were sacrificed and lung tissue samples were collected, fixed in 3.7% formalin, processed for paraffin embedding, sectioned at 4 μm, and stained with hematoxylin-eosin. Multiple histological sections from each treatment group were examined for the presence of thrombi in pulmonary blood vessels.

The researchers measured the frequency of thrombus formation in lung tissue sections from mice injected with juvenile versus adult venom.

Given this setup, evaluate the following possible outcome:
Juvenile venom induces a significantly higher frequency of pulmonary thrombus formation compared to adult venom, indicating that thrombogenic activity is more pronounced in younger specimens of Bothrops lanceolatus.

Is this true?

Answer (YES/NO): YES